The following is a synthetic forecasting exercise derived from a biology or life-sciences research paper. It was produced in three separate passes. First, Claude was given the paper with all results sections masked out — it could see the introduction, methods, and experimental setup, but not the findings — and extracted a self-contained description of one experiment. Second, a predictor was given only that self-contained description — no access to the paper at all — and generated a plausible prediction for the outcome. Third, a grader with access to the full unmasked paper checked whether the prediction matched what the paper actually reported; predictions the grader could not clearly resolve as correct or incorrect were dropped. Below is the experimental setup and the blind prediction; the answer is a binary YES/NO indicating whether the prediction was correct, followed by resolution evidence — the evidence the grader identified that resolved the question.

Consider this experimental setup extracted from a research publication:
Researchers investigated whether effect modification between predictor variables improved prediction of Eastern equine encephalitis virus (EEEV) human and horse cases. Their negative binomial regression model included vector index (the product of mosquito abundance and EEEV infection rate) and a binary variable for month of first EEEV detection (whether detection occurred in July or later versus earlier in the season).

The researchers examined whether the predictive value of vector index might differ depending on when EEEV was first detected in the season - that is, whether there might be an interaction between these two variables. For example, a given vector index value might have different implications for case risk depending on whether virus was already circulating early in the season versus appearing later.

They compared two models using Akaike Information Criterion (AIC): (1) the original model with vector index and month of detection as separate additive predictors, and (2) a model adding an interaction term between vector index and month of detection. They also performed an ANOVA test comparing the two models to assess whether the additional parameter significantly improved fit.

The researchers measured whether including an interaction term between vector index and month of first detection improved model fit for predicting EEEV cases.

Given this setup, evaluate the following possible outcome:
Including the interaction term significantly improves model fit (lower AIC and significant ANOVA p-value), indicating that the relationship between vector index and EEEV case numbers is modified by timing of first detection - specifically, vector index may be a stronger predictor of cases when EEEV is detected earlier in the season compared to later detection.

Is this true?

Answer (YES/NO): NO